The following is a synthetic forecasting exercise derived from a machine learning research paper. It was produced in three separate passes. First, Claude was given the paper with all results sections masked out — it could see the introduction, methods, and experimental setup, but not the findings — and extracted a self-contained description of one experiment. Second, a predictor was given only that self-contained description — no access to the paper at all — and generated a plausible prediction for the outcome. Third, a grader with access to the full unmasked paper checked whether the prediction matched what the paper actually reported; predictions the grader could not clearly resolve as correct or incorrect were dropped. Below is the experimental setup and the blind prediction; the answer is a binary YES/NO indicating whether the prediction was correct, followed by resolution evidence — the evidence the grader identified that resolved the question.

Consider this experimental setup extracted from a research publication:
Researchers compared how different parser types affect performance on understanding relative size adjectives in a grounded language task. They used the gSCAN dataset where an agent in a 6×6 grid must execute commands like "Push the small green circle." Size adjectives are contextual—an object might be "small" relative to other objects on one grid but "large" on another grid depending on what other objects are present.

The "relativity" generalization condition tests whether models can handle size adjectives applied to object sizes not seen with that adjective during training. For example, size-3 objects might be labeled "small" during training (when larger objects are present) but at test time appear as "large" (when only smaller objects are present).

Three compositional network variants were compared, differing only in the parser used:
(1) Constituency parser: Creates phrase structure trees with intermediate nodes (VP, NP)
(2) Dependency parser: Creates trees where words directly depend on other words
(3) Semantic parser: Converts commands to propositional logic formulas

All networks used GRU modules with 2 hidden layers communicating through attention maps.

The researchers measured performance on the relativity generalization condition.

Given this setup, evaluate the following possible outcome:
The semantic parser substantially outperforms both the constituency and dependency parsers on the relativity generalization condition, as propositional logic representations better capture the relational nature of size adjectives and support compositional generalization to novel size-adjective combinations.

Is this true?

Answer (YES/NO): YES